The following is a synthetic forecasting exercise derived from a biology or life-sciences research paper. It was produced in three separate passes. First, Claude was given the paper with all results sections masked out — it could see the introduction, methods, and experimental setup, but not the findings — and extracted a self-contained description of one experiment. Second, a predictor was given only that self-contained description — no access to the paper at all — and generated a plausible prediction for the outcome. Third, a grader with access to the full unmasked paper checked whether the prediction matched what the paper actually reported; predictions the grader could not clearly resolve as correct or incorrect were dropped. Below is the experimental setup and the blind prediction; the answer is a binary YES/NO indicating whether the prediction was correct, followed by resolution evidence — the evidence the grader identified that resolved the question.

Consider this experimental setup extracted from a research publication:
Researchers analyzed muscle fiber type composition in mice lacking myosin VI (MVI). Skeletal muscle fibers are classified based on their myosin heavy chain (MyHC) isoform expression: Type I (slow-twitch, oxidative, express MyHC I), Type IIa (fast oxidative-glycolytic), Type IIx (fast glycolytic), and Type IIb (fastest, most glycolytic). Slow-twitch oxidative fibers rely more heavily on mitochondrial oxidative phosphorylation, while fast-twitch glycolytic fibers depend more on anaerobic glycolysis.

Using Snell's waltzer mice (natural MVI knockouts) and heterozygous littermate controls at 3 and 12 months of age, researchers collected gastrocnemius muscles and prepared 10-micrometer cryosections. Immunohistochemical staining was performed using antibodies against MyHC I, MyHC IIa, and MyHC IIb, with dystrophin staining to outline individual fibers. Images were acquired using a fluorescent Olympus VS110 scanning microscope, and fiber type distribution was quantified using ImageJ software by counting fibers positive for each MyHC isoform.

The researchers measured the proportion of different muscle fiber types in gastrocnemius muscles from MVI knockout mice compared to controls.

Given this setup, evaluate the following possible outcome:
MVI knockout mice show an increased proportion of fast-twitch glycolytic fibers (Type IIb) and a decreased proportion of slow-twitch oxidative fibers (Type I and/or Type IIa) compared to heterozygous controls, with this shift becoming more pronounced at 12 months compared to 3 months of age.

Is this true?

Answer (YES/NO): NO